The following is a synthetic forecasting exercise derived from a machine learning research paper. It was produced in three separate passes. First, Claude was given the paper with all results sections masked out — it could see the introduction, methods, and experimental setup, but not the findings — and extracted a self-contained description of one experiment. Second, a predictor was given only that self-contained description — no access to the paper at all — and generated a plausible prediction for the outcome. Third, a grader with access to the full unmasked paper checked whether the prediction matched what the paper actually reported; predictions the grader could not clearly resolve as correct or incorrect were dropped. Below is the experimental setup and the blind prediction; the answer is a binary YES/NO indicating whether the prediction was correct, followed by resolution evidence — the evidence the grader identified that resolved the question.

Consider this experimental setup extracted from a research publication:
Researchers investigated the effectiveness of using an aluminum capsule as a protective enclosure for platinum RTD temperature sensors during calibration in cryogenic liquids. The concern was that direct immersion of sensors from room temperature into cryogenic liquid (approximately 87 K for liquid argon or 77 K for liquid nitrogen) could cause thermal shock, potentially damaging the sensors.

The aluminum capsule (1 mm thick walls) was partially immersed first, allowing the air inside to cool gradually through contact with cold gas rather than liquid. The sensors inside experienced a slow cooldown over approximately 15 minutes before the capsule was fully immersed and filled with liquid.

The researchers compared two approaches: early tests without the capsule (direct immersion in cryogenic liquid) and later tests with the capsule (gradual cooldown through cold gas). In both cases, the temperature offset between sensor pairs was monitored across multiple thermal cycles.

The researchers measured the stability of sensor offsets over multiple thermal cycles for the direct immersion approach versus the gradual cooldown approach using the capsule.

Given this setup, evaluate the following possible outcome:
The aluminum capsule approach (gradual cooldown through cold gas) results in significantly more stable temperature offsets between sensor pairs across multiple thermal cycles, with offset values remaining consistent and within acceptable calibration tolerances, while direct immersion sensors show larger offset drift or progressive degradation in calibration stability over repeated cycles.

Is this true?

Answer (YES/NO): YES